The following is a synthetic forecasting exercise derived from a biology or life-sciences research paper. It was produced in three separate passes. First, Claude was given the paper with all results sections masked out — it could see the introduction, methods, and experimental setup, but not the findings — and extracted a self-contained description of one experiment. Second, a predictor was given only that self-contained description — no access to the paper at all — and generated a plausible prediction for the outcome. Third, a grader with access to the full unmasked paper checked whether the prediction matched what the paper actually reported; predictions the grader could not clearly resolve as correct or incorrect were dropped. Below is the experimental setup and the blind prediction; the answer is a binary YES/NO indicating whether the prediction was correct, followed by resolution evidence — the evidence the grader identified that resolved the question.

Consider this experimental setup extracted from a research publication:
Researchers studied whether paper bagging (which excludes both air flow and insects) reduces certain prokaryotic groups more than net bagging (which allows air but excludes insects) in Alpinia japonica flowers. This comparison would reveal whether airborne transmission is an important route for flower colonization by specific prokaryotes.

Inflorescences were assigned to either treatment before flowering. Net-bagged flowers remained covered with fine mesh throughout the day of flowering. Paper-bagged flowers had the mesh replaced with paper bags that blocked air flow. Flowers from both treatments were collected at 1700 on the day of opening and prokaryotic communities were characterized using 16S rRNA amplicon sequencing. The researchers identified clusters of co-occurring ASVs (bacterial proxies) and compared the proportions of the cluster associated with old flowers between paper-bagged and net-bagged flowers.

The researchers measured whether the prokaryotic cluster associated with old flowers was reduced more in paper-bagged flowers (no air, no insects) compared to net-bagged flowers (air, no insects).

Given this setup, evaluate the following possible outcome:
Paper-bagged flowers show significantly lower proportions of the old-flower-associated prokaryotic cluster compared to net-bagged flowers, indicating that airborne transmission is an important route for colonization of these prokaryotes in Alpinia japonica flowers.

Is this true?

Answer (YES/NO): NO